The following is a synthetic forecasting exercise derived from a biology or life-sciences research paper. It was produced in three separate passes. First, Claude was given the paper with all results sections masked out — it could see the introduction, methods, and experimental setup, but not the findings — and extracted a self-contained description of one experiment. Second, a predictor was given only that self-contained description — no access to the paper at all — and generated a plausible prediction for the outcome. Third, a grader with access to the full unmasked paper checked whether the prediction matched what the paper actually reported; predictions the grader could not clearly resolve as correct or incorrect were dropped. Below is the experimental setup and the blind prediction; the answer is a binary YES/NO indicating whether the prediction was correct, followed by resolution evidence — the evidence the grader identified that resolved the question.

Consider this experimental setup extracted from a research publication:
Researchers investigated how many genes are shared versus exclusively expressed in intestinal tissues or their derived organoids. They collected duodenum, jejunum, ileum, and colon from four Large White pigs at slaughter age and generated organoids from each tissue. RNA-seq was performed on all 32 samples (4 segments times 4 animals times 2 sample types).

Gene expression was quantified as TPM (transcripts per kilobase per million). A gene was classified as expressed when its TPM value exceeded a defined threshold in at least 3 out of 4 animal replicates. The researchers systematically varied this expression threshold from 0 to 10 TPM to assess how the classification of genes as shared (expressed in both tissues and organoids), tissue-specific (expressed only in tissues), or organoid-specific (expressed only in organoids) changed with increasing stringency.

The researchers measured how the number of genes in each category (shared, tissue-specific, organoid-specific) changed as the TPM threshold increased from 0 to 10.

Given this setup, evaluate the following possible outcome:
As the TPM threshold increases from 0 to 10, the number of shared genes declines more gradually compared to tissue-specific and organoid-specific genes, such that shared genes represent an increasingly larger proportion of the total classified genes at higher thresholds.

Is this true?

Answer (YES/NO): NO